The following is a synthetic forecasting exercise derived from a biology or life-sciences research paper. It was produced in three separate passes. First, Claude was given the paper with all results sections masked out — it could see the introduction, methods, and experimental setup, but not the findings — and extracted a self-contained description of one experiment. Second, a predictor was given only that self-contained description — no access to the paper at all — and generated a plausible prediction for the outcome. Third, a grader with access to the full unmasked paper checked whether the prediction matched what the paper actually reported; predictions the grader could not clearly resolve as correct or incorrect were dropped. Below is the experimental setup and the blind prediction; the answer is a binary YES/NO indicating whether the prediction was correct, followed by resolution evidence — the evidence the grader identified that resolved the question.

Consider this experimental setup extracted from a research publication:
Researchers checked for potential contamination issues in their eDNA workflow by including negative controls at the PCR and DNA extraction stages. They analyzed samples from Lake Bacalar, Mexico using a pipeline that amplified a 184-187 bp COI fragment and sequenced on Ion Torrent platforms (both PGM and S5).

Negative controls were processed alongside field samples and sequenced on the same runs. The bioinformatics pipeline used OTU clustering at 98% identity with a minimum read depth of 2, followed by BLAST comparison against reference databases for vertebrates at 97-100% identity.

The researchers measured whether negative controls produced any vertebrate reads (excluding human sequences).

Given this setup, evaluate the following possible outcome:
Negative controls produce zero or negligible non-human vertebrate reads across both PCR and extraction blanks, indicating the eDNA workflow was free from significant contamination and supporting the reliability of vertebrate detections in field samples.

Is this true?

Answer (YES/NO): YES